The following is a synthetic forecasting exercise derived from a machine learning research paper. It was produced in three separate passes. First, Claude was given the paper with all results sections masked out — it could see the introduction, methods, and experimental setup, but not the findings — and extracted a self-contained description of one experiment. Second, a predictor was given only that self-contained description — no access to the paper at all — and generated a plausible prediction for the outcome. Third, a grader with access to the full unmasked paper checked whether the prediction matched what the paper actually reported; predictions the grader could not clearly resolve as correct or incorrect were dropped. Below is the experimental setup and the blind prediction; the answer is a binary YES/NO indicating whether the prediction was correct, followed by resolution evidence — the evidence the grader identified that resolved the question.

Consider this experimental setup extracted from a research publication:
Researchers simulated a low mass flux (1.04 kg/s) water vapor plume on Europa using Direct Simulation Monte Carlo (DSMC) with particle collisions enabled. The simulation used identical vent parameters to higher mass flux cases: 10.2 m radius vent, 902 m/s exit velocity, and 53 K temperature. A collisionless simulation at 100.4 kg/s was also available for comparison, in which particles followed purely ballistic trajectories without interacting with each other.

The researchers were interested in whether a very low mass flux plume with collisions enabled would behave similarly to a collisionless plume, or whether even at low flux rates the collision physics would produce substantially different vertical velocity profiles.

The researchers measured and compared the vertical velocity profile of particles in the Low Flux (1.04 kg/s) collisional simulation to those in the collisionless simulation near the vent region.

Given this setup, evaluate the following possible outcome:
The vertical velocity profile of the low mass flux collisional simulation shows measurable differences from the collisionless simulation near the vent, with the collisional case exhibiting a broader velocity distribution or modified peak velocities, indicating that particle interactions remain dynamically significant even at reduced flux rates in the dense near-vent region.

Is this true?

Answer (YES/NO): NO